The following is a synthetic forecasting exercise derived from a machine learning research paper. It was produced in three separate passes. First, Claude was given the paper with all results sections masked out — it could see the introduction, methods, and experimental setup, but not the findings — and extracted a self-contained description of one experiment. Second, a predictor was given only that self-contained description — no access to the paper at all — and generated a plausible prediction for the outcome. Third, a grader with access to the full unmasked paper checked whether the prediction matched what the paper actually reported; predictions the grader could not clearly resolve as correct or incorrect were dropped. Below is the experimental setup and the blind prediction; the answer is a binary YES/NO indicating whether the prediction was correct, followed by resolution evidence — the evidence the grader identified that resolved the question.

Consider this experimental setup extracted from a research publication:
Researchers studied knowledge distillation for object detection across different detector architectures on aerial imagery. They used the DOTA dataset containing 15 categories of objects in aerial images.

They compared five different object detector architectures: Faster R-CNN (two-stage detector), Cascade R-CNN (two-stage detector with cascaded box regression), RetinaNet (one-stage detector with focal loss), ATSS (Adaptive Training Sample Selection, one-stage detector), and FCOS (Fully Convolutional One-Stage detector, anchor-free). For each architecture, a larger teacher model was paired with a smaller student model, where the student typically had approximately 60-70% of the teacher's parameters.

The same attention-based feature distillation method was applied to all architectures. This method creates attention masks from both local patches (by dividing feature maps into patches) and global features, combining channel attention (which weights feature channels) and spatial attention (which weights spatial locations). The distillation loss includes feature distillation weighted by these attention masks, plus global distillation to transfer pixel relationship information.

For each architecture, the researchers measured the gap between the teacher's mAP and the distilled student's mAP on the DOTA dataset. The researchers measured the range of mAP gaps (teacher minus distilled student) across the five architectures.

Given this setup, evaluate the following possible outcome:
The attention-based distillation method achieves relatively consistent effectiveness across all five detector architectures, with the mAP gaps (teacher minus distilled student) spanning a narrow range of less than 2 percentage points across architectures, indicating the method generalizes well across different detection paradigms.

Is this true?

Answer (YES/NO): YES